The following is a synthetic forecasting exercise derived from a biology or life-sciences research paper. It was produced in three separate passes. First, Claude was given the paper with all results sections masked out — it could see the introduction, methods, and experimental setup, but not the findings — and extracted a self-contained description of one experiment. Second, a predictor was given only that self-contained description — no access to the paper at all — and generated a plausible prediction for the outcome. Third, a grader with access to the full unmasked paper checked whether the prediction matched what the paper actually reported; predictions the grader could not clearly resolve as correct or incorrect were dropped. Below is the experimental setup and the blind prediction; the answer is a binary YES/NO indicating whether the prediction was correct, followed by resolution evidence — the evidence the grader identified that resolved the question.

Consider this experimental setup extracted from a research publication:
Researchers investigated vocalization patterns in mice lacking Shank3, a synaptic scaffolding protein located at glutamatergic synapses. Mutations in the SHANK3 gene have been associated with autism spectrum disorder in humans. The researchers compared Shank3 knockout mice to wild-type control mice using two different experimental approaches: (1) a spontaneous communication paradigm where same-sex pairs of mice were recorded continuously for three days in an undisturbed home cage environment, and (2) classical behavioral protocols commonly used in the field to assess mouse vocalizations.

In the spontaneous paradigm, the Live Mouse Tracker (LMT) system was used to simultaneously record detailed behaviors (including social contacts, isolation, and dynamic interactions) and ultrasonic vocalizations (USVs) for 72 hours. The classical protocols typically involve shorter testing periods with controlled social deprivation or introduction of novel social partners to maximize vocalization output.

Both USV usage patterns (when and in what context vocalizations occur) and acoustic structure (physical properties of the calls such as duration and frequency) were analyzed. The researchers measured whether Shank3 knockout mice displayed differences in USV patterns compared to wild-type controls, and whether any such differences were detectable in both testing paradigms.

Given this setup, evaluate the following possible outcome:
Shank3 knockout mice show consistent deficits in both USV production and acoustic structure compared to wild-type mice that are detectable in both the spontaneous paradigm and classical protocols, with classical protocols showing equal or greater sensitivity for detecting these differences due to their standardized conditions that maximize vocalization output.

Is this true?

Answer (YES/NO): NO